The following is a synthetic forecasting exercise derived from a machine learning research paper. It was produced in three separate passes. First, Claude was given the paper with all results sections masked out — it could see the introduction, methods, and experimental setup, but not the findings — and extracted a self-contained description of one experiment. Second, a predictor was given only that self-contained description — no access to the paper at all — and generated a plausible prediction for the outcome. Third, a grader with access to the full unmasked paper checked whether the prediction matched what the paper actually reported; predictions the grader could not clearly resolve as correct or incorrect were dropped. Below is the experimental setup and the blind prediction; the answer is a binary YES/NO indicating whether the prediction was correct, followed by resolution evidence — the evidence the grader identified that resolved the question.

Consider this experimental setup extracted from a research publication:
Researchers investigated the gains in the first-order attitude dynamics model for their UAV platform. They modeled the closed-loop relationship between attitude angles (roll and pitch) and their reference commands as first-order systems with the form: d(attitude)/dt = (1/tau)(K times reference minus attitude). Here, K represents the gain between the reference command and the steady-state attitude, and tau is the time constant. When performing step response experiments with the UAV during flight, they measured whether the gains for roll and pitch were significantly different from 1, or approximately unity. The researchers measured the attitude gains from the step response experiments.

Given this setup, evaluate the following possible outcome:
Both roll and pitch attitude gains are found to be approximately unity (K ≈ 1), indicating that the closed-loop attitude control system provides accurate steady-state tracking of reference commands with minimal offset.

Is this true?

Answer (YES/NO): YES